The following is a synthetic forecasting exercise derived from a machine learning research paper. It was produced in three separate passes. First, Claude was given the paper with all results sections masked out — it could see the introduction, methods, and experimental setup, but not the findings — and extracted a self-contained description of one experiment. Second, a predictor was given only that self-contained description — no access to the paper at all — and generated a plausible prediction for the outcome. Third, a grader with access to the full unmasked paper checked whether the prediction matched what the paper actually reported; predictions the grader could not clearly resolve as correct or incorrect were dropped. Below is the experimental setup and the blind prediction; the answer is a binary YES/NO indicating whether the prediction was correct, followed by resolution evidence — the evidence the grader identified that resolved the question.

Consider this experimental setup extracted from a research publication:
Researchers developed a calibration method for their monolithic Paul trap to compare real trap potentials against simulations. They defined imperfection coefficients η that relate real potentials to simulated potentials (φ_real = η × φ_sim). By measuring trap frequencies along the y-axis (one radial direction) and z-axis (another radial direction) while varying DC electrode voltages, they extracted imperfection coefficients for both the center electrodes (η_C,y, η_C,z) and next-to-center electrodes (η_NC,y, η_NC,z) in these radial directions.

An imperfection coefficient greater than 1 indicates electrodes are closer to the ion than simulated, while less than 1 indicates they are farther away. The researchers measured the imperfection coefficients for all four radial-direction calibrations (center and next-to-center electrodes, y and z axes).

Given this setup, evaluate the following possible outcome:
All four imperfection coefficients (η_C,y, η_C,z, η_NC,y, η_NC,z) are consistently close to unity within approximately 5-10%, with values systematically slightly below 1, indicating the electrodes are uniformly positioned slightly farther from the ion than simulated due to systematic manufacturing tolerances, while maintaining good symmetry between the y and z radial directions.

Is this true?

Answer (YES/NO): NO